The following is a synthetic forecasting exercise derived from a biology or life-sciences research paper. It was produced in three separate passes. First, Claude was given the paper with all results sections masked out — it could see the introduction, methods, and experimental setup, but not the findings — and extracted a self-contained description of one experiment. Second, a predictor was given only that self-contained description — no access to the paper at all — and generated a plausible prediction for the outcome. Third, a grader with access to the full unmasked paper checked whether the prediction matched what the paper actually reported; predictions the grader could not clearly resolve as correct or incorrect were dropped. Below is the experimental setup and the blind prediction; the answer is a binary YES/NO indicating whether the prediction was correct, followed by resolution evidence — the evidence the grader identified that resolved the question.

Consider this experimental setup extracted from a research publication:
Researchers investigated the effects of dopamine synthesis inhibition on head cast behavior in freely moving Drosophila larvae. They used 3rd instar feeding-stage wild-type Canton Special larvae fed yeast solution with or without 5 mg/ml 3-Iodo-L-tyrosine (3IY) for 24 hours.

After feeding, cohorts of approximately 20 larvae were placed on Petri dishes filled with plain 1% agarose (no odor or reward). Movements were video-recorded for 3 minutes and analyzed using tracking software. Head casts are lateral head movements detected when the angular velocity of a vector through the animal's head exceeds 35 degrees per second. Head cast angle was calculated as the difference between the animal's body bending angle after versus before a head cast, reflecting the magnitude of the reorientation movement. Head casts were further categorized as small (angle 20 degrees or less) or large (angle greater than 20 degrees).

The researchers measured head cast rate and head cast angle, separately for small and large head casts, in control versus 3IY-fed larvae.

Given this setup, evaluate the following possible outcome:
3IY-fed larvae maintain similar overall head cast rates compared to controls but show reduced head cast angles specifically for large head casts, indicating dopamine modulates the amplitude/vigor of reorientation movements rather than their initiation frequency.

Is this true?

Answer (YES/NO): NO